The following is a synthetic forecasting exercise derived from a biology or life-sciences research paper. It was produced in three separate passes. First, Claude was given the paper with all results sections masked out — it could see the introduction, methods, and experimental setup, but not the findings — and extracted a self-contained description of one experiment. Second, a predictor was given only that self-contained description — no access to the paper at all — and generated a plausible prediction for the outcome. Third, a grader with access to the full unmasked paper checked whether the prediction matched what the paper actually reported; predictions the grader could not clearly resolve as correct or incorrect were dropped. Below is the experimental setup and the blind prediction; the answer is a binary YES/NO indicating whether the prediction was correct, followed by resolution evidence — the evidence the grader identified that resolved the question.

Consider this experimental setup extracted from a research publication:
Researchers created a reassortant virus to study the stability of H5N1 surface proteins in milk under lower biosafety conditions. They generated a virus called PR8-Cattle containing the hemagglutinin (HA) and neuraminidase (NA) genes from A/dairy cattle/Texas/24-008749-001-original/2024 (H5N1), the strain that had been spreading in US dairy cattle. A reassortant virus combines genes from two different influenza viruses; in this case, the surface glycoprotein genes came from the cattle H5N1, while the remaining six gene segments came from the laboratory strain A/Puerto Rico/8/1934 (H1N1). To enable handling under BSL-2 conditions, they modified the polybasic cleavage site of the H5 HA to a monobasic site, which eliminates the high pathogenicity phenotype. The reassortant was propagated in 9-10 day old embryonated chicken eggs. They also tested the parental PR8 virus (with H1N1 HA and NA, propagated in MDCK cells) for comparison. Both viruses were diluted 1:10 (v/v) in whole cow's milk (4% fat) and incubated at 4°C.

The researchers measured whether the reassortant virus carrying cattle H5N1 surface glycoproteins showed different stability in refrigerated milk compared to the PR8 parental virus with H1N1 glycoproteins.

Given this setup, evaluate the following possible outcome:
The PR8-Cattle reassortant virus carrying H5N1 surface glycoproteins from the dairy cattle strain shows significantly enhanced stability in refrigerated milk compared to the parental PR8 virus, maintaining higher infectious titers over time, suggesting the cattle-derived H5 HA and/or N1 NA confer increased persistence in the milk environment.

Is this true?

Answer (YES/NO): NO